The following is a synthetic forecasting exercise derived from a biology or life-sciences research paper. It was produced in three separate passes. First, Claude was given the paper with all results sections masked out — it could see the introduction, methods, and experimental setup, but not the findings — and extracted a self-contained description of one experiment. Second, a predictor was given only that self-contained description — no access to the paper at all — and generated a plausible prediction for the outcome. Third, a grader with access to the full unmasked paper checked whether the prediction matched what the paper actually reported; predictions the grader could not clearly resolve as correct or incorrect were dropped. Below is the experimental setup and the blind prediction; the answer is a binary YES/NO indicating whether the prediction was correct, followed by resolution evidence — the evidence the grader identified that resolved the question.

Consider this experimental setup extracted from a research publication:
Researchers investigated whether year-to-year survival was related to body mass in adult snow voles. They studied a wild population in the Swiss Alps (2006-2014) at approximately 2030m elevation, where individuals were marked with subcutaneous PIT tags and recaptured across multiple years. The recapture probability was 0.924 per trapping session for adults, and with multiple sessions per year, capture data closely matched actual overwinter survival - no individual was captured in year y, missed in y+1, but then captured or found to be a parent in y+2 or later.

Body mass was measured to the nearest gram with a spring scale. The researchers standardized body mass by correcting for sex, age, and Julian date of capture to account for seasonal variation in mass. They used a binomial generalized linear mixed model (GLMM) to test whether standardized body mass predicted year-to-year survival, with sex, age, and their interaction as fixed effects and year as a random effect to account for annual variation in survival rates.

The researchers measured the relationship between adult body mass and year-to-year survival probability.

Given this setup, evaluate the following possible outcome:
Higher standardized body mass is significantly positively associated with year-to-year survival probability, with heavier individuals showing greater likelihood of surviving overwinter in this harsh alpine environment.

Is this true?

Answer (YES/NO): YES